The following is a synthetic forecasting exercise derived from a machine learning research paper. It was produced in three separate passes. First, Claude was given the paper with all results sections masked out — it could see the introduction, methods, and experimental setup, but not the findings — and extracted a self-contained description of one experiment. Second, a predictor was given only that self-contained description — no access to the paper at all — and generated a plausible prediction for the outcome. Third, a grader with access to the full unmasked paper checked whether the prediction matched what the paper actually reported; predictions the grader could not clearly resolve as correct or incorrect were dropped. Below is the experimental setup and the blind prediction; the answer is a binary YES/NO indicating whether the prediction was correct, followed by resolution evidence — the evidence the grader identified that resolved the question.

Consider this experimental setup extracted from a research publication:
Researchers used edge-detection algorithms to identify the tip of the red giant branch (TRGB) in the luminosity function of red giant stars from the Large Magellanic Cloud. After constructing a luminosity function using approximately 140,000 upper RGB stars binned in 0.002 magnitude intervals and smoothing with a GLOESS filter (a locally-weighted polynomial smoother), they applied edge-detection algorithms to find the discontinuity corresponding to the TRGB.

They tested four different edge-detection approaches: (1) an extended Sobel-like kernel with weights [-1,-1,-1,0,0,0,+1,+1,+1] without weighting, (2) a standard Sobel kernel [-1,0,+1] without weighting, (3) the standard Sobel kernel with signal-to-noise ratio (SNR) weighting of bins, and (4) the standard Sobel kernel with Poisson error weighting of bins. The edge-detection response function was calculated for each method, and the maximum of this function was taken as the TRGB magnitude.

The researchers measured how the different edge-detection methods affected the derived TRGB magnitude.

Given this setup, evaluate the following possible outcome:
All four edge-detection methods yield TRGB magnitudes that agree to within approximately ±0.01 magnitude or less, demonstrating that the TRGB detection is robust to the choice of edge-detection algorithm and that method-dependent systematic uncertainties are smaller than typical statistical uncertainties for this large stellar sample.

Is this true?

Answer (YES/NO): NO